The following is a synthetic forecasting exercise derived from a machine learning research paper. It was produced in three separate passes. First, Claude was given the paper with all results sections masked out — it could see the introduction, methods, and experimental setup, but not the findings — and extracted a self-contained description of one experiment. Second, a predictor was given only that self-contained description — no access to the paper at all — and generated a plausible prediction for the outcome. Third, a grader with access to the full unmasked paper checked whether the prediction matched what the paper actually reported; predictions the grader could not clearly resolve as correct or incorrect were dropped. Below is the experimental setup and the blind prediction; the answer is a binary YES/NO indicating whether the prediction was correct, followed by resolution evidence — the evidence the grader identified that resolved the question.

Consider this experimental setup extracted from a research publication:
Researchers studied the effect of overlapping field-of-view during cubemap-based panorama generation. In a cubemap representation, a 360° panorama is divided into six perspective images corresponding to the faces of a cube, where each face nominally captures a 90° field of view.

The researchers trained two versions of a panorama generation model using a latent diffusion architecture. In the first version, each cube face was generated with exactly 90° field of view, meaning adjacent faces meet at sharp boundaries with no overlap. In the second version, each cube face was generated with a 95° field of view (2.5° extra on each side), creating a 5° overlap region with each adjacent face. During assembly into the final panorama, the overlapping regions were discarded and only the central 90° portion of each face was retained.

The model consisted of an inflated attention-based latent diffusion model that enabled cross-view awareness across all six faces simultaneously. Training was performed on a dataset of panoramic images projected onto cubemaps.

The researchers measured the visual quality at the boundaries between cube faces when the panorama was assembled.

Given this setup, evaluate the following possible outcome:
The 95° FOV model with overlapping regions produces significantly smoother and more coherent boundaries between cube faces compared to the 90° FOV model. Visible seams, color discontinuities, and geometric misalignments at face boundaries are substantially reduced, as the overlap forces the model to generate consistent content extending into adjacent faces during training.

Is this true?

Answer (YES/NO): YES